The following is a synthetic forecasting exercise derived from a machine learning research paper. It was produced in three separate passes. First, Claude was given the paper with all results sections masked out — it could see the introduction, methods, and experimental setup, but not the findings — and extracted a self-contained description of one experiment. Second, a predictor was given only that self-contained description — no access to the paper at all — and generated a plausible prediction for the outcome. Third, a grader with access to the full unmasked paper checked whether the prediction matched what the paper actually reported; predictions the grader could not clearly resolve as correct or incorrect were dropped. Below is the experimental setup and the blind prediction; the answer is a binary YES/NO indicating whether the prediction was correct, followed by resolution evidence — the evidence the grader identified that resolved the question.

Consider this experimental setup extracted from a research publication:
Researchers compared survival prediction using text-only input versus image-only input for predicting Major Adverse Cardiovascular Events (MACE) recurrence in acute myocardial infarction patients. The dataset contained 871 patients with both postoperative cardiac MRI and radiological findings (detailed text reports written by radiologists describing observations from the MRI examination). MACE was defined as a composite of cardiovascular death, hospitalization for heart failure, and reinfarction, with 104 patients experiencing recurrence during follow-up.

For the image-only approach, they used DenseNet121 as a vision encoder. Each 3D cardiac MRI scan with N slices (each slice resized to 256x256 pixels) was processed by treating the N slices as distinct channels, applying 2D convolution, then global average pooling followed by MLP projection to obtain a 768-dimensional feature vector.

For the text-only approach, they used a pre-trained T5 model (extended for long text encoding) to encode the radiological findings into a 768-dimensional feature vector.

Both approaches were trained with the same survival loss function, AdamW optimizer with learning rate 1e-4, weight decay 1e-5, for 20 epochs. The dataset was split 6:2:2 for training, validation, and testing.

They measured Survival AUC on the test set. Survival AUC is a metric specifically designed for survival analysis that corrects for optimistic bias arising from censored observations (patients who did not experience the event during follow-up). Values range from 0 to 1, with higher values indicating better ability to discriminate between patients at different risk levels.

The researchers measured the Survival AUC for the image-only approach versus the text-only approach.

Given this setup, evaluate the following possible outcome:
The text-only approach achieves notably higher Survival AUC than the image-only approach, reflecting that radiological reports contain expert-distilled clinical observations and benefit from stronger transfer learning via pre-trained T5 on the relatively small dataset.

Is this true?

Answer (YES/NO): NO